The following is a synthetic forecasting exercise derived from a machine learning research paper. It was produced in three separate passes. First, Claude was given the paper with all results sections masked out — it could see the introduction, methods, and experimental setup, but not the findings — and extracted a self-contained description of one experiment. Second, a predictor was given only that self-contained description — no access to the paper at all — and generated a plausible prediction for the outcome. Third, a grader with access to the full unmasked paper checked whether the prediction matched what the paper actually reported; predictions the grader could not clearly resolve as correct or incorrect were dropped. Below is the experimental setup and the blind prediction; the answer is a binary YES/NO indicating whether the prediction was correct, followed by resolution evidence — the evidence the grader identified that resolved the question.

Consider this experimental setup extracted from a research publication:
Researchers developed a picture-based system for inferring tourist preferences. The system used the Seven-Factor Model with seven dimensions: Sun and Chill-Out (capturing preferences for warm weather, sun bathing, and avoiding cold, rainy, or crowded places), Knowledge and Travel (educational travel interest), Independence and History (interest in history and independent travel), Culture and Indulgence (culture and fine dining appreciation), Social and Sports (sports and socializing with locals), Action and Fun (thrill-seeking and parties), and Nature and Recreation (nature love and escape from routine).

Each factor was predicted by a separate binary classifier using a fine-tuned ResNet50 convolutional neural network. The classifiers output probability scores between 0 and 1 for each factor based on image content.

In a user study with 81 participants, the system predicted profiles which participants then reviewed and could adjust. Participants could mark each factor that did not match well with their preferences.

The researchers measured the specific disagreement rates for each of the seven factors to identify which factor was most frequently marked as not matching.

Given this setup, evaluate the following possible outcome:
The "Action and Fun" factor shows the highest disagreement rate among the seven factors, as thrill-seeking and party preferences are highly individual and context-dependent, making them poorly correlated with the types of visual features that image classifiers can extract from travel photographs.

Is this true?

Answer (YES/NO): NO